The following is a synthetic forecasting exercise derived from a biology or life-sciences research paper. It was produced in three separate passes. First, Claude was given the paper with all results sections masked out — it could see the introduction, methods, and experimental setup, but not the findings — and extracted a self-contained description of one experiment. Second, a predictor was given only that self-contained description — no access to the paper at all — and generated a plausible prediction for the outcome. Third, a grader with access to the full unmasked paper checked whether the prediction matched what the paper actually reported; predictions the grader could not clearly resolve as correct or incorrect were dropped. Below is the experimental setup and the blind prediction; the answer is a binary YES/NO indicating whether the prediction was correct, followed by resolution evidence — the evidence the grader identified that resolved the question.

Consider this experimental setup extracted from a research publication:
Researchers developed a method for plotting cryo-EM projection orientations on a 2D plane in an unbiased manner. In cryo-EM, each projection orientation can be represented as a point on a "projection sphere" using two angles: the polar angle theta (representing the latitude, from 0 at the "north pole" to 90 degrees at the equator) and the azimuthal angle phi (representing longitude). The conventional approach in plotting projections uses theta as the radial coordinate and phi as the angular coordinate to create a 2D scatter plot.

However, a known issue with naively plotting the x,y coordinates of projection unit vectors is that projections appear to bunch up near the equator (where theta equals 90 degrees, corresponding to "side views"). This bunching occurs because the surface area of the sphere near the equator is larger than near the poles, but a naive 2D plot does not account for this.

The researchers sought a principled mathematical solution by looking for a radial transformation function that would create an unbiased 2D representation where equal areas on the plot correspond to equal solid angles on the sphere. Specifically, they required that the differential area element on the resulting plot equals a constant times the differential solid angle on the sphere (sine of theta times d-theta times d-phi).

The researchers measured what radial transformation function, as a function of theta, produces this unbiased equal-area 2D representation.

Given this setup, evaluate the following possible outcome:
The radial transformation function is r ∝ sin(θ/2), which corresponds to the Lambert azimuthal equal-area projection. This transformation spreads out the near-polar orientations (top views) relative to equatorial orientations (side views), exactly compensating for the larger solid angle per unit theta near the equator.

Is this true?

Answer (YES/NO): YES